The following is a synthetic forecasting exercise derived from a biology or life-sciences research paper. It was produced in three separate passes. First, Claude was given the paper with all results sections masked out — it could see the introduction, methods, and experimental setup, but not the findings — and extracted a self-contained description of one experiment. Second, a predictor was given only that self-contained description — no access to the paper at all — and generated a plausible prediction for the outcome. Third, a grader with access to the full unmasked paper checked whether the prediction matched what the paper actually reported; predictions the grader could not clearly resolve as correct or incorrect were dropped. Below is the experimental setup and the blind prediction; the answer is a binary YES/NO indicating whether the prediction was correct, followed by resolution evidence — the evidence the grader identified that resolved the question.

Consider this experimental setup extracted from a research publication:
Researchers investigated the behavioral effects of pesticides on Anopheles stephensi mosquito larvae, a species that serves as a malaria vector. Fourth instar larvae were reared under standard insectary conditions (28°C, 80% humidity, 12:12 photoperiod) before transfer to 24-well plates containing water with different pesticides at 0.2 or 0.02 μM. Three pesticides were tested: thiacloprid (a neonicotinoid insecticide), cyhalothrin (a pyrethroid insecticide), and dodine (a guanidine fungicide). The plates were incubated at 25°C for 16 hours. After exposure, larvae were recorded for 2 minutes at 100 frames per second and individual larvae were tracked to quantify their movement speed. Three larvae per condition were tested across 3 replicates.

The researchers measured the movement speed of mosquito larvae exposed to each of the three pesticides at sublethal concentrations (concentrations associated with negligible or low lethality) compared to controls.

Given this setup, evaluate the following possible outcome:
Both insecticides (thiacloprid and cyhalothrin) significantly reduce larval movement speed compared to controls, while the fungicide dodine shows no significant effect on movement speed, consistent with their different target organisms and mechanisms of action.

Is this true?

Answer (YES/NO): NO